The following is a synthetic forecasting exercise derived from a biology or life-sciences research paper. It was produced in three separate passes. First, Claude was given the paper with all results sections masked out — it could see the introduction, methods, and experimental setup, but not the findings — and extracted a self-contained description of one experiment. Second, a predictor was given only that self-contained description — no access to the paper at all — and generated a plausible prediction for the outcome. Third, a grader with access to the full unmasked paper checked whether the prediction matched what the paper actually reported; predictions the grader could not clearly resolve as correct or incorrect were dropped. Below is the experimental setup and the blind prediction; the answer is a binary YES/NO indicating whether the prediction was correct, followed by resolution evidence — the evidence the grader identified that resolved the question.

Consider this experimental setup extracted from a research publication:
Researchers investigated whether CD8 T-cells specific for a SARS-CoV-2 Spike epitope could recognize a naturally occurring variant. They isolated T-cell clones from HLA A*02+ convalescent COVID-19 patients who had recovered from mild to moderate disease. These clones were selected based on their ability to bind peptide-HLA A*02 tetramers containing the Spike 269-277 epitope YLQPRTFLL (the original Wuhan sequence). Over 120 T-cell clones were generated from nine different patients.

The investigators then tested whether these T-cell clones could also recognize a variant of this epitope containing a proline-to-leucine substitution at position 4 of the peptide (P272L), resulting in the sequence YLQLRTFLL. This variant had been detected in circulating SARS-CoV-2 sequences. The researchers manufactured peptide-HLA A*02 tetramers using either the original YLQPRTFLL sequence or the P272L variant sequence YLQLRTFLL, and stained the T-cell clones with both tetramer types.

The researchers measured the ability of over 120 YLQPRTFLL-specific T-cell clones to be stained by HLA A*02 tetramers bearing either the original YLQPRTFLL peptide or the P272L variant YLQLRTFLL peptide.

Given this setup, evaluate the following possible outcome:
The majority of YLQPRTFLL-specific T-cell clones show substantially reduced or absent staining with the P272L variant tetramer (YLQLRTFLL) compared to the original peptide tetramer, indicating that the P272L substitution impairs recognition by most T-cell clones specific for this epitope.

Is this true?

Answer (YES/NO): YES